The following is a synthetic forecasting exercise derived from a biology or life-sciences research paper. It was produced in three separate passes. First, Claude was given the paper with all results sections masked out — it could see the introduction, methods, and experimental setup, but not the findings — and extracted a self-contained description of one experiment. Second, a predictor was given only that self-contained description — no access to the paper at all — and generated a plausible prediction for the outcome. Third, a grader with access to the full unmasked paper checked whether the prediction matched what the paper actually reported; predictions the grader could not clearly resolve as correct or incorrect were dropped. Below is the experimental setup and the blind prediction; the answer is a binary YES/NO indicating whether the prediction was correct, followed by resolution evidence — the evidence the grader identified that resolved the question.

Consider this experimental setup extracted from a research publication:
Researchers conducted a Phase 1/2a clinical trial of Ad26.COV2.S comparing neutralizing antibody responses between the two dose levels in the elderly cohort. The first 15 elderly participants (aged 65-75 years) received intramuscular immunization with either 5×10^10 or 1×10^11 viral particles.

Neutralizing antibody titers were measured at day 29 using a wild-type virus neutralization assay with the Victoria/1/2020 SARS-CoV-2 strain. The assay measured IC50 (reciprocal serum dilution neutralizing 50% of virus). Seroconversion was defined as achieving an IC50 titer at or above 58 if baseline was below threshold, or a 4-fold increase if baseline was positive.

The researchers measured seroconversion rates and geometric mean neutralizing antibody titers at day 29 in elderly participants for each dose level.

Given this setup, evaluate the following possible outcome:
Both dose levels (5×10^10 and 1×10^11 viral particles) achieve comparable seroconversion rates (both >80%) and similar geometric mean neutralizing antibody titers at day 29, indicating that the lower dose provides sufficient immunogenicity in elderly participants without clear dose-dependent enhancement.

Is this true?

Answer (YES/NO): YES